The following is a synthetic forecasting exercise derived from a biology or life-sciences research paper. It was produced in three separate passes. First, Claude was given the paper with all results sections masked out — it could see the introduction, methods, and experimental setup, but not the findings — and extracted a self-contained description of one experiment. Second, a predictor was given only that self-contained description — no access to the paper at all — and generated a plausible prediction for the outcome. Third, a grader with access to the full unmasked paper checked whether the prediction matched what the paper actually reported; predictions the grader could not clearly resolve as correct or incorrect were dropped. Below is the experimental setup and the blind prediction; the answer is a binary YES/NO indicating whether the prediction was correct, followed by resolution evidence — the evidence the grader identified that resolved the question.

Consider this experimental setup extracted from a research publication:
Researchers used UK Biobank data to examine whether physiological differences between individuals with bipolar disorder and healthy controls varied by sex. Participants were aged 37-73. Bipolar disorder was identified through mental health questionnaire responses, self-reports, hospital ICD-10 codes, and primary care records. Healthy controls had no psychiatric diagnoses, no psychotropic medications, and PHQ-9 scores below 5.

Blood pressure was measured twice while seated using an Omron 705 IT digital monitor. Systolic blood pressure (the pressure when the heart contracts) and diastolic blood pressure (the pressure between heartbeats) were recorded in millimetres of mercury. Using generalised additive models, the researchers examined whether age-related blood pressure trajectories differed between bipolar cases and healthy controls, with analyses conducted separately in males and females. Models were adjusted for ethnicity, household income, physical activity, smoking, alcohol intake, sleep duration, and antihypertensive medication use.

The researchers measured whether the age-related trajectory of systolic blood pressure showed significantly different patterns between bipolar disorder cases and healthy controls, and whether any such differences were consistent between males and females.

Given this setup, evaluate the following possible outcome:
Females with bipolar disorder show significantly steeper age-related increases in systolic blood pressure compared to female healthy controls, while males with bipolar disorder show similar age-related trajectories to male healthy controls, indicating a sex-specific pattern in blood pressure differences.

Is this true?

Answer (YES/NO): NO